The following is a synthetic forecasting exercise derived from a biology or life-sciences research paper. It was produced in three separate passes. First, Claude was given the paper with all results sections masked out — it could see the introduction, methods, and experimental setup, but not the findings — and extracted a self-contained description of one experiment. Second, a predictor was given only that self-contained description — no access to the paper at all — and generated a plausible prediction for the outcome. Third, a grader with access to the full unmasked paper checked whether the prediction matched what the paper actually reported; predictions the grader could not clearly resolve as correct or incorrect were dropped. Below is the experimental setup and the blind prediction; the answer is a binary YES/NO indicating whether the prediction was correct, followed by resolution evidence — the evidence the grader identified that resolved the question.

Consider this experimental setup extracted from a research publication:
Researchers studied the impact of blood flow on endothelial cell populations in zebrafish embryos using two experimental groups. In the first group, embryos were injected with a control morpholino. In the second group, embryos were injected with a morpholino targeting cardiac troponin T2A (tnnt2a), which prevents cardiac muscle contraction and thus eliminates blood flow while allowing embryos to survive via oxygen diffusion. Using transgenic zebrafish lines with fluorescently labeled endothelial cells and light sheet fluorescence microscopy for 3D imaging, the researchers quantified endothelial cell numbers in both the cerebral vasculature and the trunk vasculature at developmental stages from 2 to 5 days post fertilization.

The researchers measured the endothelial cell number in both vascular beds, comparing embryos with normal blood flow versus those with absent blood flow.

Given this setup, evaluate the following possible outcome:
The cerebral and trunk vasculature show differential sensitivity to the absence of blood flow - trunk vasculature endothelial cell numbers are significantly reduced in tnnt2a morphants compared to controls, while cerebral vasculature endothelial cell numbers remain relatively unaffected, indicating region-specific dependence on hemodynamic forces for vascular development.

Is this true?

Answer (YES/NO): NO